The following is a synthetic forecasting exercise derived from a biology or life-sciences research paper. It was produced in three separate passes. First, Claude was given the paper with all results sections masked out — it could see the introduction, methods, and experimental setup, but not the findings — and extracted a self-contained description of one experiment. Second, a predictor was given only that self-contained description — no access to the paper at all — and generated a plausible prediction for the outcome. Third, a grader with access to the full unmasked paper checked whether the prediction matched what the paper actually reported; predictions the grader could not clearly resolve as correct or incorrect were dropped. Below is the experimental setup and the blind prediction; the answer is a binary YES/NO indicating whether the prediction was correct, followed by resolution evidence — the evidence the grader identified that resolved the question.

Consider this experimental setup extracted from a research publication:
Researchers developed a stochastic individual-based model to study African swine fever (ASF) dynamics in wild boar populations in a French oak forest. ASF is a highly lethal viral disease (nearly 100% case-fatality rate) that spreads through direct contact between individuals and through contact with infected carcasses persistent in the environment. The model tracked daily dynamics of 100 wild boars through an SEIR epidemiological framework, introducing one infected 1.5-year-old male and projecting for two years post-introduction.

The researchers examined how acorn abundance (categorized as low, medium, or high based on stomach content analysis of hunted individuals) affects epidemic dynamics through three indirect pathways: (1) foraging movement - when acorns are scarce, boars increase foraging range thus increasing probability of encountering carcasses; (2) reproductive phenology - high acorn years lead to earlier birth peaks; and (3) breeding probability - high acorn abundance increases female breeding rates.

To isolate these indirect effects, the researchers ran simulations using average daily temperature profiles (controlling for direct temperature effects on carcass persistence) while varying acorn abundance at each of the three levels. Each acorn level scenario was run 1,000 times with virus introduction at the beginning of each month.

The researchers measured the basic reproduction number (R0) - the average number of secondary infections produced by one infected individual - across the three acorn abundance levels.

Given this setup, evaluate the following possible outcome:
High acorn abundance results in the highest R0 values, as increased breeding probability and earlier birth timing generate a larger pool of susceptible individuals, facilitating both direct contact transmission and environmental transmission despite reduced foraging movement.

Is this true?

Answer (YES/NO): NO